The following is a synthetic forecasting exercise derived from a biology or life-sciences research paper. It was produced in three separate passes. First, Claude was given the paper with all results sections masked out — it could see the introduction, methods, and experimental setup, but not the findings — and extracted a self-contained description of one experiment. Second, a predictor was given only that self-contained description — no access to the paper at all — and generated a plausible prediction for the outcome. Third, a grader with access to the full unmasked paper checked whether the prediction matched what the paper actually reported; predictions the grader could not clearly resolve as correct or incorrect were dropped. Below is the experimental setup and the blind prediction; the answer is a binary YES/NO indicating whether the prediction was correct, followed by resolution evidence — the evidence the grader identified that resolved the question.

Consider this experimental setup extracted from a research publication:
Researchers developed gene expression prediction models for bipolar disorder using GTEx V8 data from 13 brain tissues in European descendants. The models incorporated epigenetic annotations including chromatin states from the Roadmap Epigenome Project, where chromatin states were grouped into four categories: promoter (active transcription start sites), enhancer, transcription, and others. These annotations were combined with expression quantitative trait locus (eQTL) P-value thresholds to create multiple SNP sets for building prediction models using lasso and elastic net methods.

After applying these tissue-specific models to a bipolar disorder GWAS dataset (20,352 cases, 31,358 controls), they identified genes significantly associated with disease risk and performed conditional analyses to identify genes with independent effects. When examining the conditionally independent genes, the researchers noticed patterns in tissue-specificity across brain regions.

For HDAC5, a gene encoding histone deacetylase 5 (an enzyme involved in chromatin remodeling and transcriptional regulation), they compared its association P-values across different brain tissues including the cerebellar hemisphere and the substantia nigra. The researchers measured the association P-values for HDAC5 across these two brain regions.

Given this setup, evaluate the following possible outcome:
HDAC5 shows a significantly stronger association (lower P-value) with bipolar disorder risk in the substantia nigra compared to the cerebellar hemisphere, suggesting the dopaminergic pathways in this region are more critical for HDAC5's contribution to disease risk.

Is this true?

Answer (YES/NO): NO